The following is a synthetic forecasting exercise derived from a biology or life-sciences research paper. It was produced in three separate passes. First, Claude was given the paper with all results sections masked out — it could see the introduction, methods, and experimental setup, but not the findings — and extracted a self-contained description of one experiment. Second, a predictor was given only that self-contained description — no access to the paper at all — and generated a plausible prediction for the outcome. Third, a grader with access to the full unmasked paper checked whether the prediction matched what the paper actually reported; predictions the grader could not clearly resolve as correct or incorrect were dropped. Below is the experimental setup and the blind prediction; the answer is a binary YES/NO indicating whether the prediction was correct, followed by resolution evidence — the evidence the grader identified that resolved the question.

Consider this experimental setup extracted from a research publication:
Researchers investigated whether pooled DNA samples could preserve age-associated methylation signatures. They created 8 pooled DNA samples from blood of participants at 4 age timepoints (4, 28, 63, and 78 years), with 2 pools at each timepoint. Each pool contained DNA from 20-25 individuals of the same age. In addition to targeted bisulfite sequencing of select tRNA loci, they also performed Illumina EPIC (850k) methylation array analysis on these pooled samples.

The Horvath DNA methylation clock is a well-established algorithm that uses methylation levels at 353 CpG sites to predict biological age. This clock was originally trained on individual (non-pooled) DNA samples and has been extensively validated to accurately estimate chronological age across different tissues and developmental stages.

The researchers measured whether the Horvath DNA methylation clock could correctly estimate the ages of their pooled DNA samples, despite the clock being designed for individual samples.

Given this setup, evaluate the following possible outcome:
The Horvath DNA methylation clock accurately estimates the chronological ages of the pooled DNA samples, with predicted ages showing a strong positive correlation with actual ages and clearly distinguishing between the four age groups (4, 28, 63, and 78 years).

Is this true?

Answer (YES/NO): YES